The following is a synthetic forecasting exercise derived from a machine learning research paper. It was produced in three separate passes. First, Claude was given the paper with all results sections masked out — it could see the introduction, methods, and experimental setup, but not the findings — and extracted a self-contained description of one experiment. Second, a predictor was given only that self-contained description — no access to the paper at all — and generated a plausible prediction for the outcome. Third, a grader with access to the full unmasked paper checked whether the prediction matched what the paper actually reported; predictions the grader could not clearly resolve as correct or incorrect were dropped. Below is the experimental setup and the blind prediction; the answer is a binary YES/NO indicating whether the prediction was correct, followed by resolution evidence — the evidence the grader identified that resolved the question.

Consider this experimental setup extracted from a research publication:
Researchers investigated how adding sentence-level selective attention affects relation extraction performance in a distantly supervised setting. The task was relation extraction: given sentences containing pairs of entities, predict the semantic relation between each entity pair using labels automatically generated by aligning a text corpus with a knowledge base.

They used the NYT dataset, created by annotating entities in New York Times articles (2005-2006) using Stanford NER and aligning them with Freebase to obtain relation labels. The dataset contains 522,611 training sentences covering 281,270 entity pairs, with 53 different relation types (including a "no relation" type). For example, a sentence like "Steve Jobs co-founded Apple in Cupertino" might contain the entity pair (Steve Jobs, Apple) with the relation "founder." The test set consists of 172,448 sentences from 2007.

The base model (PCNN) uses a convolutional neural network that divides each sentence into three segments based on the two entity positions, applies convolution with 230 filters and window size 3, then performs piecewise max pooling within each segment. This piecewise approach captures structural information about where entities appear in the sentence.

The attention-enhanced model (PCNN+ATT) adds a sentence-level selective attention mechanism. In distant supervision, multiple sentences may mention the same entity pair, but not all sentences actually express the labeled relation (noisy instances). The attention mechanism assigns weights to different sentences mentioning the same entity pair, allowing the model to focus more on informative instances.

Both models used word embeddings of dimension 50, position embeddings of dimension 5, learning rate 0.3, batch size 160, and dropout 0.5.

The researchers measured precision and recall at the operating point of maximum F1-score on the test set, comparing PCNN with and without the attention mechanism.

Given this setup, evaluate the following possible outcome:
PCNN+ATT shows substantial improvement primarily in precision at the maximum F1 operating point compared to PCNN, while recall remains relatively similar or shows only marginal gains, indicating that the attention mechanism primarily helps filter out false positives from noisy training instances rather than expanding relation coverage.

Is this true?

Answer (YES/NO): NO